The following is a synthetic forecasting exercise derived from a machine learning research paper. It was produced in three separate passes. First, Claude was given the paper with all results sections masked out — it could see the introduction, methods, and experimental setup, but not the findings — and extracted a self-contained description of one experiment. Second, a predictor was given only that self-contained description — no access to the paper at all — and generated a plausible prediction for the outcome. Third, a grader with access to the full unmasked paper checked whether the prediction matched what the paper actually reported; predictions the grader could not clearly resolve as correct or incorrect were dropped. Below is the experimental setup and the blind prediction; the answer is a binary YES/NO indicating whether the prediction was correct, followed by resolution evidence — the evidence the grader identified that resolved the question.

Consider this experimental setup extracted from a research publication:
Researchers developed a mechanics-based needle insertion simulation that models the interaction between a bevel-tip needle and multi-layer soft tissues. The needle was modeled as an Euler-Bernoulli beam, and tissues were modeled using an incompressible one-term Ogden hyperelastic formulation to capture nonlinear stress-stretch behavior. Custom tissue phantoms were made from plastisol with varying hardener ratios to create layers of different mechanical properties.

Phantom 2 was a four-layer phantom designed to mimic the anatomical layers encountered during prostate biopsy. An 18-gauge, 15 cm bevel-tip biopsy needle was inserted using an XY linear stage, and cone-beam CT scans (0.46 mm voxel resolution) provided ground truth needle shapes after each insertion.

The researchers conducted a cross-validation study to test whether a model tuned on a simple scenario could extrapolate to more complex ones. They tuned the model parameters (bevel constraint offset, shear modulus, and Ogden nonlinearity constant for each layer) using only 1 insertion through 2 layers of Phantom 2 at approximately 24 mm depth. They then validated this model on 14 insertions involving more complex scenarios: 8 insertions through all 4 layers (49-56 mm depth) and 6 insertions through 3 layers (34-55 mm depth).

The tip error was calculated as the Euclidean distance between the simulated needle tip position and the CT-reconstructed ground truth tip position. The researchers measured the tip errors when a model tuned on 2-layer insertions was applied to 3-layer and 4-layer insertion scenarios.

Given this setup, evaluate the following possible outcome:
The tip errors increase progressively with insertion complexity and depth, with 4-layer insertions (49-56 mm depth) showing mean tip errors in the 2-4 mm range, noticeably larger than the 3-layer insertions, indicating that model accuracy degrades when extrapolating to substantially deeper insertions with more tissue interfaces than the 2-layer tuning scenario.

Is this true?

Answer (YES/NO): NO